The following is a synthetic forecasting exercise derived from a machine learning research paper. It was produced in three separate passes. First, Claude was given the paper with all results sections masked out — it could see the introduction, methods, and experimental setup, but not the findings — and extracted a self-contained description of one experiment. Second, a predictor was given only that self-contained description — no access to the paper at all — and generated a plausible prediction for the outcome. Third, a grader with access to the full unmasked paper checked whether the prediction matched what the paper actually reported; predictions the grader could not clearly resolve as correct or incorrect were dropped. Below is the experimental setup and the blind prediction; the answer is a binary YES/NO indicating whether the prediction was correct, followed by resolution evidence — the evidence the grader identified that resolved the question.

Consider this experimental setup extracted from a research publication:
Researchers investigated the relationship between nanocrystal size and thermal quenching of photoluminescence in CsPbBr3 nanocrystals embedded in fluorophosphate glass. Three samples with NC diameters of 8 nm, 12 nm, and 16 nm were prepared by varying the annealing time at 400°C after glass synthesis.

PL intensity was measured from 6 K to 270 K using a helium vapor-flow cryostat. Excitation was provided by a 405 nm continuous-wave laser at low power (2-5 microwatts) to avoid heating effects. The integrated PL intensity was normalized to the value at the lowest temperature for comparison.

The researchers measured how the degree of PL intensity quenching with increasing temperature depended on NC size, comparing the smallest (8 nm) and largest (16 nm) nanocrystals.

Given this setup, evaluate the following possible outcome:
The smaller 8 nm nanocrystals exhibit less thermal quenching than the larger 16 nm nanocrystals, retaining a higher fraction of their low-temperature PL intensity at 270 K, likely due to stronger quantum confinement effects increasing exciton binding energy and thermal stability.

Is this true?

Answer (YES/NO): NO